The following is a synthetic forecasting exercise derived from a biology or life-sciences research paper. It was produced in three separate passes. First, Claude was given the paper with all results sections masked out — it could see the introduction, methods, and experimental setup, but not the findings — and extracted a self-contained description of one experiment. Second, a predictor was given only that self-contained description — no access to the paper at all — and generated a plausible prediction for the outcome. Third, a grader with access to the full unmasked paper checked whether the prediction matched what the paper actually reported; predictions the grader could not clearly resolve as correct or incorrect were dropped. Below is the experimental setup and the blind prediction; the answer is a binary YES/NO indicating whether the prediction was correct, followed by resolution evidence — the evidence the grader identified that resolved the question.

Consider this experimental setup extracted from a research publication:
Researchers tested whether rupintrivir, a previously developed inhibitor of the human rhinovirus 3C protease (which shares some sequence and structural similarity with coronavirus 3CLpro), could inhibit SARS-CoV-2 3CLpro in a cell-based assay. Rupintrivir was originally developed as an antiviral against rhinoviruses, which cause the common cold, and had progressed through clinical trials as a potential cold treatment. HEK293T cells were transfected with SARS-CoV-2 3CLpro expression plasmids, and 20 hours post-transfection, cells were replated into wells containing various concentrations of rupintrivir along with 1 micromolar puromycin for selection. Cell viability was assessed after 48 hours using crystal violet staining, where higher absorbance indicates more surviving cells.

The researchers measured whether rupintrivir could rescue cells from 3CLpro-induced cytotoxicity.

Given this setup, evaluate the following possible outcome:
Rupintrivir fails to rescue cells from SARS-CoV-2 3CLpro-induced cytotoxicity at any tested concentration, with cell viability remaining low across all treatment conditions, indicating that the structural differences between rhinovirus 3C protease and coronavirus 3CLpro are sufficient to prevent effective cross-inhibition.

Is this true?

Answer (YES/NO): YES